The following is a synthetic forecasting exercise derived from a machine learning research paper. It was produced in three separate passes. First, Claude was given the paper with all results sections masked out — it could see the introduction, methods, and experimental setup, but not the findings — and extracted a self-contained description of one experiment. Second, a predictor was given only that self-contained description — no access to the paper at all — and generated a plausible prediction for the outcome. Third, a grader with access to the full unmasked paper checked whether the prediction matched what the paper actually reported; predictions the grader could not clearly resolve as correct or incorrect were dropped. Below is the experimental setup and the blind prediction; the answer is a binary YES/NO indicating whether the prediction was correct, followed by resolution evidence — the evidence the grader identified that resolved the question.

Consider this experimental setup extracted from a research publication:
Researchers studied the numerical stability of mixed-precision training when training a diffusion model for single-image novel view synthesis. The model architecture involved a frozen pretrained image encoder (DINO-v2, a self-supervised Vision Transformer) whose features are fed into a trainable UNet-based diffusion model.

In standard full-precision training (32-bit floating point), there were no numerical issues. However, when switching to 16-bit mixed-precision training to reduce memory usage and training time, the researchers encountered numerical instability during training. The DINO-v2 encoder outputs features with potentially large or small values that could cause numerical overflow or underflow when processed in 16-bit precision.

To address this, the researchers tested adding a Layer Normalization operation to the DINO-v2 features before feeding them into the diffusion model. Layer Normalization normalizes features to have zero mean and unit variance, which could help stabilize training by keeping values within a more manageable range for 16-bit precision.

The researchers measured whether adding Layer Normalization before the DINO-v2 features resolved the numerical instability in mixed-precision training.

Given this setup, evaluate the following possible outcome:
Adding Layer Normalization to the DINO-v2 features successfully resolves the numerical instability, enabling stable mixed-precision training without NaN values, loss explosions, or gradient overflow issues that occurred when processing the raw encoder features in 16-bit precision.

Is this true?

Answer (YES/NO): YES